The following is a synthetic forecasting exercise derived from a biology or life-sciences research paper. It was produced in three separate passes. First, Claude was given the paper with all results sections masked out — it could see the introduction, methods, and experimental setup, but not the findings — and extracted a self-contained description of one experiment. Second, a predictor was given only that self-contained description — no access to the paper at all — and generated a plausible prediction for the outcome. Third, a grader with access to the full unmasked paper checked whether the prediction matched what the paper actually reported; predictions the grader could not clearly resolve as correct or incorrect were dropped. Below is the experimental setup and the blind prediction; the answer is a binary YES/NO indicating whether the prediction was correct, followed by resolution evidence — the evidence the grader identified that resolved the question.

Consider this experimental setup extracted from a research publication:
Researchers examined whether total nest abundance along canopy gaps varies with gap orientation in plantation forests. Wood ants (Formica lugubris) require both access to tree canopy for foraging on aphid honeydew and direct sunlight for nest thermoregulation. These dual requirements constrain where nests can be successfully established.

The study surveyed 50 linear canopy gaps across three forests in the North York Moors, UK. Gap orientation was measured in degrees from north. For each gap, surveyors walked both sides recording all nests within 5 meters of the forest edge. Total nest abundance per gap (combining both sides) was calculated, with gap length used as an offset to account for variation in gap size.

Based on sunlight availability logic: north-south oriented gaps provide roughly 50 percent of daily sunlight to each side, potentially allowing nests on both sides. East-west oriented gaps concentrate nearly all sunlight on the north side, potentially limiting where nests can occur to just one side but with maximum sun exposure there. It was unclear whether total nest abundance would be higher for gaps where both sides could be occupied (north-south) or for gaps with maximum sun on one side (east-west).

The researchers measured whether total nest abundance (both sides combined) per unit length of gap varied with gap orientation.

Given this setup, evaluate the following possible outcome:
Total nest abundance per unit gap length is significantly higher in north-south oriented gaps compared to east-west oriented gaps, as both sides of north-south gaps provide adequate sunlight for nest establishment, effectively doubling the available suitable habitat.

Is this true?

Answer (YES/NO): NO